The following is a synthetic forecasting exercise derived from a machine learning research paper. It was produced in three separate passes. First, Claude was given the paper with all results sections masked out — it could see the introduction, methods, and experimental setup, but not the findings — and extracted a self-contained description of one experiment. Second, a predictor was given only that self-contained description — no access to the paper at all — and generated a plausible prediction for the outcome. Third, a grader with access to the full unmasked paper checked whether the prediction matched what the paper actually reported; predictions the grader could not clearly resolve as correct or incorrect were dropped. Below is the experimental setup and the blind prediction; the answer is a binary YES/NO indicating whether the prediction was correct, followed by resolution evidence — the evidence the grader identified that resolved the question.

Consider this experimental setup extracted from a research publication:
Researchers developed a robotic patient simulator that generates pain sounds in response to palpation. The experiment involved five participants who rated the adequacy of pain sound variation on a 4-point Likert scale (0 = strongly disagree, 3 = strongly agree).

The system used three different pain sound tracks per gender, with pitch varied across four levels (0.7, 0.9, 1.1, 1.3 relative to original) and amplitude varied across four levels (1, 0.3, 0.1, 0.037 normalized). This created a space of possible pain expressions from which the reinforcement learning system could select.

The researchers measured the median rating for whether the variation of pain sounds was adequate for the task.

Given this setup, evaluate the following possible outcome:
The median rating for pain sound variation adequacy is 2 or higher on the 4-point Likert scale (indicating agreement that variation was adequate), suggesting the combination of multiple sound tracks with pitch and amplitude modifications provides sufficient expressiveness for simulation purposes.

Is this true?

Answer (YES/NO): YES